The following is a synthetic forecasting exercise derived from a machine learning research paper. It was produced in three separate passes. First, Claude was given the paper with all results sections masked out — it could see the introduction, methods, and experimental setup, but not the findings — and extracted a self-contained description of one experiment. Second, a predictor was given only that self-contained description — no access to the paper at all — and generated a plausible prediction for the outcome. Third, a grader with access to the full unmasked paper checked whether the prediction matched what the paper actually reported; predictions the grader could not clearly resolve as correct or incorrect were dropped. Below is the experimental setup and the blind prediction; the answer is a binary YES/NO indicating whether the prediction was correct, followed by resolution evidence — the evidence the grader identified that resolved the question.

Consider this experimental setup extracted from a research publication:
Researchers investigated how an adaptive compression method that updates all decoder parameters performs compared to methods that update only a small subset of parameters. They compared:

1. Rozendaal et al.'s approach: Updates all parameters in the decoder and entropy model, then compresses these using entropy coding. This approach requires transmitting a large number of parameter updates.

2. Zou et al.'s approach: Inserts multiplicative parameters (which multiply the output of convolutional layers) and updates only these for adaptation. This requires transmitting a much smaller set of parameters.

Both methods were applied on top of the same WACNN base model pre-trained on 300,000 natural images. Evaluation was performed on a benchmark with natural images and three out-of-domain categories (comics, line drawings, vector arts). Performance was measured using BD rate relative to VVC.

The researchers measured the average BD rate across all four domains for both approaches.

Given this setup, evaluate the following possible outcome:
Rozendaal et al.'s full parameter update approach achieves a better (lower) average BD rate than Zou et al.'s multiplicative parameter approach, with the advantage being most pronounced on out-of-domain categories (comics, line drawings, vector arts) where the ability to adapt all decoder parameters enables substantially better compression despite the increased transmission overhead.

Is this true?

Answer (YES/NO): NO